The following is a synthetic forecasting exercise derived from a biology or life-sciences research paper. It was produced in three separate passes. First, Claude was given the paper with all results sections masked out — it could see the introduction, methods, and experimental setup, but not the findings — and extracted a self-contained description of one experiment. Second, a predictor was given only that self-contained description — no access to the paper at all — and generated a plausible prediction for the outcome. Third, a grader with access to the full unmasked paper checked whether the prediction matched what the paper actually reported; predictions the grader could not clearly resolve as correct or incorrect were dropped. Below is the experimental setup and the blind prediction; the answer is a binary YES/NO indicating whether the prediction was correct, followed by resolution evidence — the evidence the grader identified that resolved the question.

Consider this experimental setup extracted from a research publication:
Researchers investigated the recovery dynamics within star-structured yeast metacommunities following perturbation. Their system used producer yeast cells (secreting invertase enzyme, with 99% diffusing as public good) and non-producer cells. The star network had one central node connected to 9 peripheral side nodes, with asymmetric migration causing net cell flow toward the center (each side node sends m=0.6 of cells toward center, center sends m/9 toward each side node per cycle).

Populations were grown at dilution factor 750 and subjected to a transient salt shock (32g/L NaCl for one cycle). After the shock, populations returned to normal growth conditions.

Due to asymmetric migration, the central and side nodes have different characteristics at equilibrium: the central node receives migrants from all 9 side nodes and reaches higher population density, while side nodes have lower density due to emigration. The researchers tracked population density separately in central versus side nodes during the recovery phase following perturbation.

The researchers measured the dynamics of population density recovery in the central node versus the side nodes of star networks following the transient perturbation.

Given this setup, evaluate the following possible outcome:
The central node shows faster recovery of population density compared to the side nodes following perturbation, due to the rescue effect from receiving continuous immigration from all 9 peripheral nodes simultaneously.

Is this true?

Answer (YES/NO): NO